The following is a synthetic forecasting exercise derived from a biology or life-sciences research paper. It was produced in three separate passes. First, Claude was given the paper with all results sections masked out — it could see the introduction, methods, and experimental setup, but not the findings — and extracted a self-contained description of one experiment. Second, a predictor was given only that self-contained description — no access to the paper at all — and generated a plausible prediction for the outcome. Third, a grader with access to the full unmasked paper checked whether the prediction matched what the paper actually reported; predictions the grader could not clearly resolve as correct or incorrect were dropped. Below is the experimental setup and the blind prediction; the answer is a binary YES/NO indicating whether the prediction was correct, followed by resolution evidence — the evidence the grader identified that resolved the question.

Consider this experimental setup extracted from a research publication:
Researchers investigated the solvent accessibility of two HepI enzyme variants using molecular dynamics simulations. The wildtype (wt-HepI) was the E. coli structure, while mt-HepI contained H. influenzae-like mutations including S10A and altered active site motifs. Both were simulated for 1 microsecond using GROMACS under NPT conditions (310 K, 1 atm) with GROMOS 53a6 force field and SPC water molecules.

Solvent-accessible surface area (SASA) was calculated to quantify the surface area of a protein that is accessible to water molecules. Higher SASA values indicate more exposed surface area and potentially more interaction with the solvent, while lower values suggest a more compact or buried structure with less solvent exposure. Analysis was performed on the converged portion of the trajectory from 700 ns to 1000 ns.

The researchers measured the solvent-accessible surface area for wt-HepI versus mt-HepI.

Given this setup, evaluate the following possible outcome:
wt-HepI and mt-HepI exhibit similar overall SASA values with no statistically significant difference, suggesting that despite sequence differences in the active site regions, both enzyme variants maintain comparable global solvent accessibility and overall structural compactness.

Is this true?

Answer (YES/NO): NO